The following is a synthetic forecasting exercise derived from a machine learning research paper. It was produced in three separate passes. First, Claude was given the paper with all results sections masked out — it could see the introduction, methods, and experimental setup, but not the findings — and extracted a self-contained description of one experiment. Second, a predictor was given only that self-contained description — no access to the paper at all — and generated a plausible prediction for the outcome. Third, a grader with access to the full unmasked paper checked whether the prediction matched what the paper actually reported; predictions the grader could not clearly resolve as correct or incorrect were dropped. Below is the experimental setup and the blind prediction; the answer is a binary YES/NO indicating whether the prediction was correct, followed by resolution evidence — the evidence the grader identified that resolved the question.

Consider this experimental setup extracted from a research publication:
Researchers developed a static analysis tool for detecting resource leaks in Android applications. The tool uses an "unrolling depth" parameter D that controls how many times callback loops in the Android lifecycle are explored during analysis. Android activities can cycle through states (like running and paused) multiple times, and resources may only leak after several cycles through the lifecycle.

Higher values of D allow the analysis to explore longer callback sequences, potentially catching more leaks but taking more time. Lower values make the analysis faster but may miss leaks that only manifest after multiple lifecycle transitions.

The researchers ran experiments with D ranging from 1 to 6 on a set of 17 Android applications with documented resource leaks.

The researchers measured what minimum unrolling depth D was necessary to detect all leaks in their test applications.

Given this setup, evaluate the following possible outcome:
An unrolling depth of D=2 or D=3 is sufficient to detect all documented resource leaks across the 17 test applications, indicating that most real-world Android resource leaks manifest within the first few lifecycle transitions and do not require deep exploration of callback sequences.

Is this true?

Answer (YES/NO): YES